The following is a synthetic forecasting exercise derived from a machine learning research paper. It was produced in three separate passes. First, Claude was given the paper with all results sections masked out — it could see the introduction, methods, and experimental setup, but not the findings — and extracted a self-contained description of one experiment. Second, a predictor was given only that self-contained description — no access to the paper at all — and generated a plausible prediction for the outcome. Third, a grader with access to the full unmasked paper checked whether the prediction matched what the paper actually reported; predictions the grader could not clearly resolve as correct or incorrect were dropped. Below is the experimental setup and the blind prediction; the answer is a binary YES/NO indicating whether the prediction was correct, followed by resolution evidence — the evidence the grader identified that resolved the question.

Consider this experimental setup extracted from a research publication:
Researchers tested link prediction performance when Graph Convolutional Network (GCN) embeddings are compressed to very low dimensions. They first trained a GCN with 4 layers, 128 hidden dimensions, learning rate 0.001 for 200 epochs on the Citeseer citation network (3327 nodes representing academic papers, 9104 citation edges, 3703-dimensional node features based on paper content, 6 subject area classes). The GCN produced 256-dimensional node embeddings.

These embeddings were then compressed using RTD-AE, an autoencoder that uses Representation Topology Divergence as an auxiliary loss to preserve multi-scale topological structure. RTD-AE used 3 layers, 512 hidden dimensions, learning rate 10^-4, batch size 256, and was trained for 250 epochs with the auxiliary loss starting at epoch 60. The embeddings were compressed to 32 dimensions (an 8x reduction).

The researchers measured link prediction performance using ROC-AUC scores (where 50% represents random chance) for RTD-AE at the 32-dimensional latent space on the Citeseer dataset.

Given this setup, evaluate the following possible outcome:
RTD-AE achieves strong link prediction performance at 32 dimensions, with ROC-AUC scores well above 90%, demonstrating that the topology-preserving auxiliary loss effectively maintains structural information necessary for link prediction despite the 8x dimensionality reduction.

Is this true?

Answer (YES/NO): NO